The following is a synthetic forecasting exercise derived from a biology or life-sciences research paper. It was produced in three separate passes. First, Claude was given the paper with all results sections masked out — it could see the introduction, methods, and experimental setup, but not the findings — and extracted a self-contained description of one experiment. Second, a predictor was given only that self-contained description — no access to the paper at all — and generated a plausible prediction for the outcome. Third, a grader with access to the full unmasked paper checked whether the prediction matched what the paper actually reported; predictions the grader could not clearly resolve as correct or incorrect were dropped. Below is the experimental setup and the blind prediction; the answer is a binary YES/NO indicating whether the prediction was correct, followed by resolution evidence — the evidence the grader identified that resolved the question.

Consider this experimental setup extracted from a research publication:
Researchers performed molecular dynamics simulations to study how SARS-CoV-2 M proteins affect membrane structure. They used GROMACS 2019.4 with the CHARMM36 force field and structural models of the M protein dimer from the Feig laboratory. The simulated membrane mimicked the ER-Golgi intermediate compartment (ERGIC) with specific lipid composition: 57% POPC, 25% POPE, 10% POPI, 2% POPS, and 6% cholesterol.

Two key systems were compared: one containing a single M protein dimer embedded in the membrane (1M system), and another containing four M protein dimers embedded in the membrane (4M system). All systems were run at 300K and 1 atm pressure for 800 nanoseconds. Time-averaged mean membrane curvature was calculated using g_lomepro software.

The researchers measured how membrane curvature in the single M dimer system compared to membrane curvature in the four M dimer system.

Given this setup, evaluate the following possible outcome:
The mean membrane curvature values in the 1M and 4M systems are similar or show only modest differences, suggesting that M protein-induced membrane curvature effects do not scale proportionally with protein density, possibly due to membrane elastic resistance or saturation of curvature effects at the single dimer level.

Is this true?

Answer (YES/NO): NO